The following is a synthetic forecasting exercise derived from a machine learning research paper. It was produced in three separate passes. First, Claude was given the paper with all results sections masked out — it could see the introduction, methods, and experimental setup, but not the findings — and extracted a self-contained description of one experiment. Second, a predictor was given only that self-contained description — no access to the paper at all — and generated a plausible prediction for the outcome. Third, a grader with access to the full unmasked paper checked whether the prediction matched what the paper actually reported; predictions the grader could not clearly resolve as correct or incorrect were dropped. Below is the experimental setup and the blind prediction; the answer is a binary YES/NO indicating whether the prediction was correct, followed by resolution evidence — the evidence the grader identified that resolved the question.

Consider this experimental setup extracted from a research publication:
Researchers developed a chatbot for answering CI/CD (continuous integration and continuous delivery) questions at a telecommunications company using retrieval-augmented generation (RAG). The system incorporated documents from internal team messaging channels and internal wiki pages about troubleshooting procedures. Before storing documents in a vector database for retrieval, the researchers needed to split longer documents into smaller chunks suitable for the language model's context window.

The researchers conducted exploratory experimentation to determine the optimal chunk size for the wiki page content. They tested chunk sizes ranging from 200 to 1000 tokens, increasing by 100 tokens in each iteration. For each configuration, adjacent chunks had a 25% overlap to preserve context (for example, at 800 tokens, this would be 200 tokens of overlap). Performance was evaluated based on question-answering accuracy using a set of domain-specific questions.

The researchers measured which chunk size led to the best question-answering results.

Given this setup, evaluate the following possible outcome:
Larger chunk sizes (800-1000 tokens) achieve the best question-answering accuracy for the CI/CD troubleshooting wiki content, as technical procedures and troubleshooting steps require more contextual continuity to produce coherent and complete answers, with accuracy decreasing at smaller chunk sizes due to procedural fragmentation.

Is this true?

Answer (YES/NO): YES